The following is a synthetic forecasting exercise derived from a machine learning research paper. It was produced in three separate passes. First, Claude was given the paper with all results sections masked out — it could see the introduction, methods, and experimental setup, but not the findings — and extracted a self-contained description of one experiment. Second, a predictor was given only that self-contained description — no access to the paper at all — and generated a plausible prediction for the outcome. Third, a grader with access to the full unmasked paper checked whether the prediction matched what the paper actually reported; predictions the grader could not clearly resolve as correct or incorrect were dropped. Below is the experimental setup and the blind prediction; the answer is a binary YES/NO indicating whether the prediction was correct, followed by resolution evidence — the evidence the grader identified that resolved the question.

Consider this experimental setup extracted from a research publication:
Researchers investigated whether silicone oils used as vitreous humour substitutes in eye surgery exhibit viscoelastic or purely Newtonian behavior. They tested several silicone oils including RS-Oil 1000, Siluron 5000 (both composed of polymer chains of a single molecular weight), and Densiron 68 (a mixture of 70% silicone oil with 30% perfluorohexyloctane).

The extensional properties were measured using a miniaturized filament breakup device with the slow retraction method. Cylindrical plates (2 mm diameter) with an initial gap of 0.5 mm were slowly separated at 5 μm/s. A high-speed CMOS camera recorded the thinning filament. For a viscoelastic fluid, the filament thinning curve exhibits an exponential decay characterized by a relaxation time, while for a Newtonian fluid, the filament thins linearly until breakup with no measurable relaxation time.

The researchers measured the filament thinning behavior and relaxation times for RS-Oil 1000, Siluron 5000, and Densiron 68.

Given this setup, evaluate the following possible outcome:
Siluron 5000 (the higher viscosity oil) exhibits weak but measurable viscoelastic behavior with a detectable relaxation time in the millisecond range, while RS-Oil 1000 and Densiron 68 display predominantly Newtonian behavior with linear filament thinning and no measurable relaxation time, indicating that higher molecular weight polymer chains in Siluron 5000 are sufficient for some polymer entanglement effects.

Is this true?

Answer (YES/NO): NO